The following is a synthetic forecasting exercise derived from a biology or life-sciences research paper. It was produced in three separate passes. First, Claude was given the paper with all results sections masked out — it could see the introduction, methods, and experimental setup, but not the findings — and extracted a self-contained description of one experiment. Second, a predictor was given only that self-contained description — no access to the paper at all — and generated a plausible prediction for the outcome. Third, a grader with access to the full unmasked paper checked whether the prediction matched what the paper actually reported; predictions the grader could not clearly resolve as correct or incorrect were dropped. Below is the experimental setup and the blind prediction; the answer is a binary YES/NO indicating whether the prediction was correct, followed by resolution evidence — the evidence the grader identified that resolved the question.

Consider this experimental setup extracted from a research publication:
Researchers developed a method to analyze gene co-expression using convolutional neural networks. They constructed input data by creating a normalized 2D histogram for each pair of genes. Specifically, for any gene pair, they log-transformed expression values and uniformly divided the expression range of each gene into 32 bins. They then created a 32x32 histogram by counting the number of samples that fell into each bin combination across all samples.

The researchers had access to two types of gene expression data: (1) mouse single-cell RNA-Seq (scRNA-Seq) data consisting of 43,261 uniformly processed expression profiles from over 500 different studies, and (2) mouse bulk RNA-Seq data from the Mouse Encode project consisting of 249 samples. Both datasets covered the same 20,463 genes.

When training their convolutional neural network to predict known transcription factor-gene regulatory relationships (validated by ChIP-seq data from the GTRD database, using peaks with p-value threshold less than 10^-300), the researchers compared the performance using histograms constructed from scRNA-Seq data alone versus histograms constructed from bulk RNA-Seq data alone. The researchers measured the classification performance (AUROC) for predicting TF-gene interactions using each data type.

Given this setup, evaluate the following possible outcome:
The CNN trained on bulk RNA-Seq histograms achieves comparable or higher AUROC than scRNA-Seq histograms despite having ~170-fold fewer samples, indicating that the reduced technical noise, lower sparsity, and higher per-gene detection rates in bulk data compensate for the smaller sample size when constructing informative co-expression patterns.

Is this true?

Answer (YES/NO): NO